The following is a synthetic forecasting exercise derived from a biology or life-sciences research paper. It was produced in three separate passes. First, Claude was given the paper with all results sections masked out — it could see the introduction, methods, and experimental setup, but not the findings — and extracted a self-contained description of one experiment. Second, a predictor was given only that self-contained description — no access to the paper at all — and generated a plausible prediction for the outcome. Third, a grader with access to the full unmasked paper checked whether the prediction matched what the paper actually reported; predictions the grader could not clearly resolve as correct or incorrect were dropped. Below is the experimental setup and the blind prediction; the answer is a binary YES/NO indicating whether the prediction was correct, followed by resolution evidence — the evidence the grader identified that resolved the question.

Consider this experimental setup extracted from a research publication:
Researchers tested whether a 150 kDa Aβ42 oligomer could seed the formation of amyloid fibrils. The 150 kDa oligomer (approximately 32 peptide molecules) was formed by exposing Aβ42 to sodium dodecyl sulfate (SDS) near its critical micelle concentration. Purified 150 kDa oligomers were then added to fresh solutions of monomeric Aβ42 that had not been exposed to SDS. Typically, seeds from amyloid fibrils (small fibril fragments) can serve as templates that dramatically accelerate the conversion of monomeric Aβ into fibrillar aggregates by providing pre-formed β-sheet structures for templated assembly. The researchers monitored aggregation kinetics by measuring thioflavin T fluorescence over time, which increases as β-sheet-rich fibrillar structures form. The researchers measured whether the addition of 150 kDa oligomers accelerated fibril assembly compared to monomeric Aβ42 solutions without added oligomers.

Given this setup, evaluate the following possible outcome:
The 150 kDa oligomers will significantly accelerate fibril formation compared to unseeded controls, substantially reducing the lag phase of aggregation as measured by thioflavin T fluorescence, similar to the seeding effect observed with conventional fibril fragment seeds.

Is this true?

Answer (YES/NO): NO